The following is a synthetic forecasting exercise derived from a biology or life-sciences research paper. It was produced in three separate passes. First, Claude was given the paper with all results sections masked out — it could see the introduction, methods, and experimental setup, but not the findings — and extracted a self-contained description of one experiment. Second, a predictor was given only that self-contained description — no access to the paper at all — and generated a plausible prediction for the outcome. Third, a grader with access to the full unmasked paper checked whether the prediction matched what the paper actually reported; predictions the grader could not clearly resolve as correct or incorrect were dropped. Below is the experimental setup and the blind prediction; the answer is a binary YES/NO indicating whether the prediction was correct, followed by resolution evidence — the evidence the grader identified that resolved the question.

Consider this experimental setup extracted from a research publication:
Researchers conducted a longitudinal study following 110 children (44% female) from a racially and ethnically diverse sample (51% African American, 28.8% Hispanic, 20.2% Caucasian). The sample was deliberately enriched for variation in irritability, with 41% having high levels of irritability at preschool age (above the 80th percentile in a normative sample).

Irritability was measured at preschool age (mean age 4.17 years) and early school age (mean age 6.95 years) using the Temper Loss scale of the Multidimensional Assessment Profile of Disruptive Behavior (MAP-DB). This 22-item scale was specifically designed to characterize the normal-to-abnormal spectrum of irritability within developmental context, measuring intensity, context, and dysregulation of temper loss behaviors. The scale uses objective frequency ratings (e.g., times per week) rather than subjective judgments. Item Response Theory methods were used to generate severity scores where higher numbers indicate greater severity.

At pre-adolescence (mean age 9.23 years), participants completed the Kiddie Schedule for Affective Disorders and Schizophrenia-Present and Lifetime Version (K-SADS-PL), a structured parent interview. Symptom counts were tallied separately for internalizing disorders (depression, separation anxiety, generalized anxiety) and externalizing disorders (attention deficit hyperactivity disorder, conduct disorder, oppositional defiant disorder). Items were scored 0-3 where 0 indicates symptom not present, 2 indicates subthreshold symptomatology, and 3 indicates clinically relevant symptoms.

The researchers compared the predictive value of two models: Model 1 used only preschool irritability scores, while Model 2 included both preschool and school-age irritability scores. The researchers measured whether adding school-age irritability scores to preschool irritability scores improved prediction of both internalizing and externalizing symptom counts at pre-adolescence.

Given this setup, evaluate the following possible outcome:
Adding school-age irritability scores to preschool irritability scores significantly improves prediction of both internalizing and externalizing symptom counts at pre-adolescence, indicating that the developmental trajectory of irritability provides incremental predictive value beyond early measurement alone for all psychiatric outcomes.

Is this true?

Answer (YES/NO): NO